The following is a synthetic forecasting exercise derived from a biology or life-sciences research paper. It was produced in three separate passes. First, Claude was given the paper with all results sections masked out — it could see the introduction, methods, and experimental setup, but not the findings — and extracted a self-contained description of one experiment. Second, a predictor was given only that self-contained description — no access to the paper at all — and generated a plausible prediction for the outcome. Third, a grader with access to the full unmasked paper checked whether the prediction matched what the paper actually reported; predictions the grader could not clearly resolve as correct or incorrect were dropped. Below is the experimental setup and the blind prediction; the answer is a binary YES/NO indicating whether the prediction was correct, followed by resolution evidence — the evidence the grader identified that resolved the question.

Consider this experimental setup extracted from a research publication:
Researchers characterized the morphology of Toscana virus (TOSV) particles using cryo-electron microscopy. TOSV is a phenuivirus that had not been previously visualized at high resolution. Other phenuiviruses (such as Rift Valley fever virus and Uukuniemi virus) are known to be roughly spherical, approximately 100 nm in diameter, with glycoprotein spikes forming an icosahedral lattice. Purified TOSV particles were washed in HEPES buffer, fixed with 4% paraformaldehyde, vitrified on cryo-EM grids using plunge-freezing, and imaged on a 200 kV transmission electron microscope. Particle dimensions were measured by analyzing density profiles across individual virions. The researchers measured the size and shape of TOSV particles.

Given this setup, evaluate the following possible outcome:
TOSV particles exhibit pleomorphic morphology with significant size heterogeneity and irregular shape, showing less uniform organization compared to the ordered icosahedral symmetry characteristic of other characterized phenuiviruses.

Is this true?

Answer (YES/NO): NO